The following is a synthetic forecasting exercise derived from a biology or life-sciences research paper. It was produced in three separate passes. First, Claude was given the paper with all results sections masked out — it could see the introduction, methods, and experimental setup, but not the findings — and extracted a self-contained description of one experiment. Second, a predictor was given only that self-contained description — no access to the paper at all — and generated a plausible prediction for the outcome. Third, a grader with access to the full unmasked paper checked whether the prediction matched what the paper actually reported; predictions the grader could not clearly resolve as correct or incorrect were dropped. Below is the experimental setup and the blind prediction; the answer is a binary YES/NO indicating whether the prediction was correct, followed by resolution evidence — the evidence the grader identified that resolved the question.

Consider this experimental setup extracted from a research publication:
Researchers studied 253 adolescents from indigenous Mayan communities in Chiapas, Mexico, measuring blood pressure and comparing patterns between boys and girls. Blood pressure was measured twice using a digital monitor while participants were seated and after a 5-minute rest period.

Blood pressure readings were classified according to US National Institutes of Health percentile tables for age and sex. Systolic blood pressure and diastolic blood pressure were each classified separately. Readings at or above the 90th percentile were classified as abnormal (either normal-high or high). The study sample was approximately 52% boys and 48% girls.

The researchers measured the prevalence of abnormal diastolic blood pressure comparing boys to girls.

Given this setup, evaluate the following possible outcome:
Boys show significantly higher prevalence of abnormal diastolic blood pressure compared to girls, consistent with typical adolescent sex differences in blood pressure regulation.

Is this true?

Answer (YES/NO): YES